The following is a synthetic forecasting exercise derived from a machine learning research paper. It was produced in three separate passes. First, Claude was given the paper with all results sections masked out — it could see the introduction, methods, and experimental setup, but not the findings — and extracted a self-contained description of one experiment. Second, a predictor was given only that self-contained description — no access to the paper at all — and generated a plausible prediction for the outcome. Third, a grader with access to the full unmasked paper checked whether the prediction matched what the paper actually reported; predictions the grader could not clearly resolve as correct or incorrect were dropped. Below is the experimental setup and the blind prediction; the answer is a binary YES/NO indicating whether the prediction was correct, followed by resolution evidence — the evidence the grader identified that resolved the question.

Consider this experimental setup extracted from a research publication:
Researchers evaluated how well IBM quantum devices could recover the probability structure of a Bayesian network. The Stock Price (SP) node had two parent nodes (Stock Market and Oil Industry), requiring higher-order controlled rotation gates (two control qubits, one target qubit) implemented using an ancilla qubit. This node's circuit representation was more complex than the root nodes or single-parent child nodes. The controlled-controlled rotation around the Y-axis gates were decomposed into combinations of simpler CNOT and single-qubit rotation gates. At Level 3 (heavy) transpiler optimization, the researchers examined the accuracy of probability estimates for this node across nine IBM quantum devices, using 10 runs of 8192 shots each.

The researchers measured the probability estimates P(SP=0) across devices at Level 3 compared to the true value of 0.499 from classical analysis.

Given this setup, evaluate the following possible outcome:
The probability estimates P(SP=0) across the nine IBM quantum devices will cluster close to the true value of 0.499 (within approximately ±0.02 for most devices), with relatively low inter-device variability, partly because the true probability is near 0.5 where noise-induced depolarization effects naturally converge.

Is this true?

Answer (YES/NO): NO